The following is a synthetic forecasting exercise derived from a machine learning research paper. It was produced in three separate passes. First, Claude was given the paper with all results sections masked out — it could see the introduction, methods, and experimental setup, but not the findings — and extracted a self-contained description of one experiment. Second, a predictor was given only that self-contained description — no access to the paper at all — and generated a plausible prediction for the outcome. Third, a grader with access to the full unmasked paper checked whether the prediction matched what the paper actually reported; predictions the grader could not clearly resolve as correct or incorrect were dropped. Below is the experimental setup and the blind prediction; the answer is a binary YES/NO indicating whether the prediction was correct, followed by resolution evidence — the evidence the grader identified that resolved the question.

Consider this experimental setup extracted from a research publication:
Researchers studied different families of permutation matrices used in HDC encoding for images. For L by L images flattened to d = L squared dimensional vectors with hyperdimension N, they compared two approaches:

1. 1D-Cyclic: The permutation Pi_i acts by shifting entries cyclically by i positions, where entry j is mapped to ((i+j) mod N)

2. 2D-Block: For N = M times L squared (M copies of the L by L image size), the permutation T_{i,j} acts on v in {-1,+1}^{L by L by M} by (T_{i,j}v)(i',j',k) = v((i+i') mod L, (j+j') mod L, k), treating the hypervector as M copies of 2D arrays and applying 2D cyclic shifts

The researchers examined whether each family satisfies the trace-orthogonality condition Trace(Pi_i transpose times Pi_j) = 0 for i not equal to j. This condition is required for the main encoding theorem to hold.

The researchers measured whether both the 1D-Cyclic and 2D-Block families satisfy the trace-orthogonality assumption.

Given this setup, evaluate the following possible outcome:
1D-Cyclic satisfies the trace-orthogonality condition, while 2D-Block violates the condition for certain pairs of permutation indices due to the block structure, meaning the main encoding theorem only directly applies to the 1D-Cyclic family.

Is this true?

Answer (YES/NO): NO